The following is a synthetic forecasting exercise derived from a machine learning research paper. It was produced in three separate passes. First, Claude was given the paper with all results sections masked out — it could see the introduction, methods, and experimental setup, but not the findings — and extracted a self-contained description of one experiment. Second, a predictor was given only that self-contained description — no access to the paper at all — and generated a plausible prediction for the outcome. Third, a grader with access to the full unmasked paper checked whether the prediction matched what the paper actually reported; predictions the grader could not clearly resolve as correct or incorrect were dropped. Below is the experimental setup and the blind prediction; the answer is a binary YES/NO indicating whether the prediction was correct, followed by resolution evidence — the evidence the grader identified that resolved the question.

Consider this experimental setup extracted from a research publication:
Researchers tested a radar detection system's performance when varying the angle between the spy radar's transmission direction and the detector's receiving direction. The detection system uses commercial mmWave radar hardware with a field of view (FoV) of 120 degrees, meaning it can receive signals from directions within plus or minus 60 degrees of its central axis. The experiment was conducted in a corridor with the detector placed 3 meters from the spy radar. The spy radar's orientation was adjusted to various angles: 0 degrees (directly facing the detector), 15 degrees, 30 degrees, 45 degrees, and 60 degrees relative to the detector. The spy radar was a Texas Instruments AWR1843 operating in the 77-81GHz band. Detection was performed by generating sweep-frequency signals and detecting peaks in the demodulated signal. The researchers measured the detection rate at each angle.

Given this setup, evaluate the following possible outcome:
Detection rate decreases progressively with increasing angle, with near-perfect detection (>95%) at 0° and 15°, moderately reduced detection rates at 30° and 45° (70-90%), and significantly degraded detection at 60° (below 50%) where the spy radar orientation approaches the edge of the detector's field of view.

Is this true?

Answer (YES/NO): NO